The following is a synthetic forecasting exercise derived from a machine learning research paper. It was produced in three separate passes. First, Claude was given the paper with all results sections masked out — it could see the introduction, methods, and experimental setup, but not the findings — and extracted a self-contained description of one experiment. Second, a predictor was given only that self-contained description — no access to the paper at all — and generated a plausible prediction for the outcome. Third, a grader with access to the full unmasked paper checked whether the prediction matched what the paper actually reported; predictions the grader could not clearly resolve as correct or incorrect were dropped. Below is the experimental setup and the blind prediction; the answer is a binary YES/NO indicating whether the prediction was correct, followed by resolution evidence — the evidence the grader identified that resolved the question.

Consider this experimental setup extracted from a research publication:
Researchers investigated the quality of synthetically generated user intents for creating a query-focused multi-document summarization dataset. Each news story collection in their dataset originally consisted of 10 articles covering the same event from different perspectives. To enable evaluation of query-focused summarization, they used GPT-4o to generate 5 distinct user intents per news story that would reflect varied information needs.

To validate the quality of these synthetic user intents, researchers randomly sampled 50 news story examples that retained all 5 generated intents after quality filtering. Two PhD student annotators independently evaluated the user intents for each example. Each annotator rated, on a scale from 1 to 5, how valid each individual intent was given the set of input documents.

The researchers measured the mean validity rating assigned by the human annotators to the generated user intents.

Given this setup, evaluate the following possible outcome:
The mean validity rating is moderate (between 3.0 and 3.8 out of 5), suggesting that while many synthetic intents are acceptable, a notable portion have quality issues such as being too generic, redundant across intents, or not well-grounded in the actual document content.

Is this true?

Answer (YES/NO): NO